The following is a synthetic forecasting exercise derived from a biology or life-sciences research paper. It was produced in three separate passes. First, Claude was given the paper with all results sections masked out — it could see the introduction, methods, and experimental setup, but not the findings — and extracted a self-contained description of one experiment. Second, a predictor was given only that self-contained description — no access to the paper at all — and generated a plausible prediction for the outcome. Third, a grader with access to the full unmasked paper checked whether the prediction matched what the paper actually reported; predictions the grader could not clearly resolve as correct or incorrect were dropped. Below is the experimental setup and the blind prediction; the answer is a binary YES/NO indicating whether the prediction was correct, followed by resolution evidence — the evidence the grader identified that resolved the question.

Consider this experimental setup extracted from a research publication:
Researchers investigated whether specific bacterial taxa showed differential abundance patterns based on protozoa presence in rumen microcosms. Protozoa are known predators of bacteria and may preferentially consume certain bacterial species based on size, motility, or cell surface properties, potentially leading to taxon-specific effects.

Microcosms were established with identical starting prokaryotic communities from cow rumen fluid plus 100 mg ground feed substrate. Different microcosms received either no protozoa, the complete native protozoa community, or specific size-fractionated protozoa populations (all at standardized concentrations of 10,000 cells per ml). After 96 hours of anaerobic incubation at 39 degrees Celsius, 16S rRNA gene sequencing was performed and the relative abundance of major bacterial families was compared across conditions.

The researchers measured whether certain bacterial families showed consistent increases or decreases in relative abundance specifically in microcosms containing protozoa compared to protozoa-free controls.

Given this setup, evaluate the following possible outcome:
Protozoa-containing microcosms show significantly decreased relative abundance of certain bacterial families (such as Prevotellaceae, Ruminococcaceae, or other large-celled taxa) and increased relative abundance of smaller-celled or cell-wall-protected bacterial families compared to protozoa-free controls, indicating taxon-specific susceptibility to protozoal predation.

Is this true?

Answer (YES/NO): NO